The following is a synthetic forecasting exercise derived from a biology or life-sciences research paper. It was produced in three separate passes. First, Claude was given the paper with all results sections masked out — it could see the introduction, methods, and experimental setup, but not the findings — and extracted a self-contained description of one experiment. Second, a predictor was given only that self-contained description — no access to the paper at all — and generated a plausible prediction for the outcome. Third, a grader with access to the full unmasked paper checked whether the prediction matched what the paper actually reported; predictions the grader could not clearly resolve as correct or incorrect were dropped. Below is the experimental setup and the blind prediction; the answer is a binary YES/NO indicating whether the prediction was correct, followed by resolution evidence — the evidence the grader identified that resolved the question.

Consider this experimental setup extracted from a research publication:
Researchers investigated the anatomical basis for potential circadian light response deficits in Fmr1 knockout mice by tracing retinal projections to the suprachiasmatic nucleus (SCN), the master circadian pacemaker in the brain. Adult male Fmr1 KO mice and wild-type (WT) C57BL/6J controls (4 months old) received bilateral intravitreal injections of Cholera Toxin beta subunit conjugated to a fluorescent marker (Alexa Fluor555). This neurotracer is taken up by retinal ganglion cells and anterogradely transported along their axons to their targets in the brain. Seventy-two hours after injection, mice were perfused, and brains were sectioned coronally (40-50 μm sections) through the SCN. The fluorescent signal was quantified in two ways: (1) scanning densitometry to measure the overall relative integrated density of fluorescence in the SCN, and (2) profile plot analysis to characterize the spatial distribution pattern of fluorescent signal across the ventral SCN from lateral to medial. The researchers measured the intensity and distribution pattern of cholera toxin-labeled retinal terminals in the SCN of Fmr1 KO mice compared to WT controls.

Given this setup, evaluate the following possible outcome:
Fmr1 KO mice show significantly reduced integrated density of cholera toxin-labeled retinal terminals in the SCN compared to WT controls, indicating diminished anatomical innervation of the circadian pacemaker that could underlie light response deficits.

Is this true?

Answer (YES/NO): NO